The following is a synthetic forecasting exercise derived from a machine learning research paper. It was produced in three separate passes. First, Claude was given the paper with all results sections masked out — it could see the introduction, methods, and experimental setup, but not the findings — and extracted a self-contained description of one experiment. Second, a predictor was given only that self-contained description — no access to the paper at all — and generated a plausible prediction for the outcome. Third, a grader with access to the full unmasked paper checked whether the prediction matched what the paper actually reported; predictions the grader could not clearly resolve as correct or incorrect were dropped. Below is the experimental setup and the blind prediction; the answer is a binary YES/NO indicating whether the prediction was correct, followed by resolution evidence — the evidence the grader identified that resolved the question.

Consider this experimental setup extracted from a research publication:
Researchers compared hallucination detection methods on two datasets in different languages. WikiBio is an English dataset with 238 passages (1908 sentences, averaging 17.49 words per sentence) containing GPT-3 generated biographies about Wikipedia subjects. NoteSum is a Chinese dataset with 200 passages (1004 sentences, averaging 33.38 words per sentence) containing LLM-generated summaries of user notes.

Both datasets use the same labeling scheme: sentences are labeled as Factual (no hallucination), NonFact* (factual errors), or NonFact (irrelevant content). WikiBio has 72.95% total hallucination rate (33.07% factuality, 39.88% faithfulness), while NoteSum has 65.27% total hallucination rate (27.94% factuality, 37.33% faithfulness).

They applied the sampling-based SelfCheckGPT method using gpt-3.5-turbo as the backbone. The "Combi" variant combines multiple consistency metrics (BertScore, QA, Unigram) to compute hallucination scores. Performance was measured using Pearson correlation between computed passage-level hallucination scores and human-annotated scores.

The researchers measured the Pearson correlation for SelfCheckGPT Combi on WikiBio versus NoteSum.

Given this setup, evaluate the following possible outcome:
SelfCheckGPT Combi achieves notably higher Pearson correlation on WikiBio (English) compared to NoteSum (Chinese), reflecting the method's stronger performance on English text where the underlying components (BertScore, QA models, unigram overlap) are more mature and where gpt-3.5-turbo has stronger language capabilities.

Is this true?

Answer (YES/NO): YES